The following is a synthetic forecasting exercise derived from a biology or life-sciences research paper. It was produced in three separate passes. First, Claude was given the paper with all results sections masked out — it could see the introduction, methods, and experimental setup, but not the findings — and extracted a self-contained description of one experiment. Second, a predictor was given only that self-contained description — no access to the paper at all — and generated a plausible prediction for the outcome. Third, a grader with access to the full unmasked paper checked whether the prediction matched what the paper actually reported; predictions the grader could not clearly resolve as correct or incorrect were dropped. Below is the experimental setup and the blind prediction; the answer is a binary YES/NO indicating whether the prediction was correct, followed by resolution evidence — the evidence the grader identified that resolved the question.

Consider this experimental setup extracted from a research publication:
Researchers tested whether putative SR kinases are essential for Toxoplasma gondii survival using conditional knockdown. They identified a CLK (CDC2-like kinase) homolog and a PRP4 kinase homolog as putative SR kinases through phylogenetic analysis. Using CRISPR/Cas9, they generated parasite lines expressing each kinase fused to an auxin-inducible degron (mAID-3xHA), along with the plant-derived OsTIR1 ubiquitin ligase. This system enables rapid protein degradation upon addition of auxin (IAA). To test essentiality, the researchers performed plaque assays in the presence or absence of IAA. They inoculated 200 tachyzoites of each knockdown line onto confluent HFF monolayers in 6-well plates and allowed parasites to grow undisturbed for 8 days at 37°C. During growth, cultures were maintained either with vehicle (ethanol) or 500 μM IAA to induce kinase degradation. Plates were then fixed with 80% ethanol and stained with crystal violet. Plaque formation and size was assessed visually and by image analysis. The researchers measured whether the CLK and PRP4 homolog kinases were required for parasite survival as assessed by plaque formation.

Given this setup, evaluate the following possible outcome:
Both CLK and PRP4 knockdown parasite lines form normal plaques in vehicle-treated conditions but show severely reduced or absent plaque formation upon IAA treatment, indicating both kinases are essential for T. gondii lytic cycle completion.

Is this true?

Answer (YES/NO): YES